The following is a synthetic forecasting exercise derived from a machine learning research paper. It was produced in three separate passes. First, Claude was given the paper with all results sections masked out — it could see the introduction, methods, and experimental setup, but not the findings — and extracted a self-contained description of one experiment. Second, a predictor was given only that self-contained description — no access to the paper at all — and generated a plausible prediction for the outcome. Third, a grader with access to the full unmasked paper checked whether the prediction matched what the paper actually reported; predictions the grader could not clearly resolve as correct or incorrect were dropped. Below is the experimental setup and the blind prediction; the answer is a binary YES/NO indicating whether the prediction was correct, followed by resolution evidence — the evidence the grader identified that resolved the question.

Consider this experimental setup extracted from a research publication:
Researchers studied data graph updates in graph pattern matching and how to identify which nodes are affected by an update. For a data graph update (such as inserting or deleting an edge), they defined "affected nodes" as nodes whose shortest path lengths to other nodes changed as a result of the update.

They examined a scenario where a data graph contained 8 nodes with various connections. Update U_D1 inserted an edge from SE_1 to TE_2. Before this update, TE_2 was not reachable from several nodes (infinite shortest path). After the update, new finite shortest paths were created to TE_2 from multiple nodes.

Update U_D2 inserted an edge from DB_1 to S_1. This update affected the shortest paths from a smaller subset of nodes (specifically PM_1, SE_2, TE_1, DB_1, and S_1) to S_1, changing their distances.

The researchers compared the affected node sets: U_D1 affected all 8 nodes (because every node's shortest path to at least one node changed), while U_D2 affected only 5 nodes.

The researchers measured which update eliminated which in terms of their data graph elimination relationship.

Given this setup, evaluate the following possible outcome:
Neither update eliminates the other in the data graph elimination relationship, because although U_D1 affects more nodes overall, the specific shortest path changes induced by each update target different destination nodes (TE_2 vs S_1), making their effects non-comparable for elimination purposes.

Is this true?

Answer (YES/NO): NO